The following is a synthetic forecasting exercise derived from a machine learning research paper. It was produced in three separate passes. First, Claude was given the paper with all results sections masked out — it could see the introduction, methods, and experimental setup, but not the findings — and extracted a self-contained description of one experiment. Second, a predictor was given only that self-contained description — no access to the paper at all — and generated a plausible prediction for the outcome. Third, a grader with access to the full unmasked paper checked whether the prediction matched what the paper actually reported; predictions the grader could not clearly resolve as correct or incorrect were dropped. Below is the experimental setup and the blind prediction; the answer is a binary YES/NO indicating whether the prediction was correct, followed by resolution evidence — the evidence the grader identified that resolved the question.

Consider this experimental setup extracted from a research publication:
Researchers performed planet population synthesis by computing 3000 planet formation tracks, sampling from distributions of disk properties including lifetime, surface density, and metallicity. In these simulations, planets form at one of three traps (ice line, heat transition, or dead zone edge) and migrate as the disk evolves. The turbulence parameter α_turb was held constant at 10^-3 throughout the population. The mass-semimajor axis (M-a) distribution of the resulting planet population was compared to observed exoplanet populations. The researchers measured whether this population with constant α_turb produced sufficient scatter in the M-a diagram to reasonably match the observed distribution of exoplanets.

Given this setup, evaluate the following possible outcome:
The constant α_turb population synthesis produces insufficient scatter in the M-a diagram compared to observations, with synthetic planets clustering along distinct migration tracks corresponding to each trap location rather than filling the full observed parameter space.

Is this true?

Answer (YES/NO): YES